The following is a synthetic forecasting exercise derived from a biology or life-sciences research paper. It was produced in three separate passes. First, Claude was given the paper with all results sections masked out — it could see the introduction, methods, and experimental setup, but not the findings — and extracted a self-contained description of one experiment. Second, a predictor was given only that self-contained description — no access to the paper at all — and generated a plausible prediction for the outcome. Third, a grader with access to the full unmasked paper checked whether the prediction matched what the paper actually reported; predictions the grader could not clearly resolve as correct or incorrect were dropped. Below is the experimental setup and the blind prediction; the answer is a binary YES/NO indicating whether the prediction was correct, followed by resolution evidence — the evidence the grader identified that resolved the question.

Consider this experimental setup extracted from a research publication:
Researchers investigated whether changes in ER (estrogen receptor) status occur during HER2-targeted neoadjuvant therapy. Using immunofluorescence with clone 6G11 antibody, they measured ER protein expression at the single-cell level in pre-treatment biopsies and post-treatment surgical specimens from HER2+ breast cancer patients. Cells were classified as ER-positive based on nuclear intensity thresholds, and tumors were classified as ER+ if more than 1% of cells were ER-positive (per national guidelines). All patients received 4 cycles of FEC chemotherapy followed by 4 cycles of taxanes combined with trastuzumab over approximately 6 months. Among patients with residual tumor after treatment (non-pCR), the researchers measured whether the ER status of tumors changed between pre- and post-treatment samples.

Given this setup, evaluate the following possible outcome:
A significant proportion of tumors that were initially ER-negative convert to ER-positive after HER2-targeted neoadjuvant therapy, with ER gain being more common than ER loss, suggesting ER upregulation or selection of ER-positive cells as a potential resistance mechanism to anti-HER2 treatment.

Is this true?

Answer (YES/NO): NO